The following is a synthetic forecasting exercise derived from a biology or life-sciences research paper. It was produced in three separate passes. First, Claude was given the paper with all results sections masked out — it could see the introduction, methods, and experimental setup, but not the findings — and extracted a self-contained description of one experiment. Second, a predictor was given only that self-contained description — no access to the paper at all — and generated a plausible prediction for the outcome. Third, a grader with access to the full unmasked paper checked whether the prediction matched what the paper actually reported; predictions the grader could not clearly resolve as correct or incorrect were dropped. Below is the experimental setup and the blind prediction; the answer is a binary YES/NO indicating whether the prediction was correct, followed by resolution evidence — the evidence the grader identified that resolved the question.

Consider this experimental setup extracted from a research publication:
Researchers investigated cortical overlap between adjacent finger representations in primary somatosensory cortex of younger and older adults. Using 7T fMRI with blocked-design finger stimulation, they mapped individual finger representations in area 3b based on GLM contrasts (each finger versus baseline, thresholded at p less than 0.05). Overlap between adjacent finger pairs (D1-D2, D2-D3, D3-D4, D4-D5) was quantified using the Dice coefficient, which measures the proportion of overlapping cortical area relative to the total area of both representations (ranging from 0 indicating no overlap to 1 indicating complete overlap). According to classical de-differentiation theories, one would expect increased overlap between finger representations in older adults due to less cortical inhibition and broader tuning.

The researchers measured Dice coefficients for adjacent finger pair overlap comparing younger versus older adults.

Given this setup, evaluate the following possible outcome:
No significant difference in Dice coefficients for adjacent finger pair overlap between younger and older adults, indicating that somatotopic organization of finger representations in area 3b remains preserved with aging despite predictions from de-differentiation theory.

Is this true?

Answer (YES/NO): NO